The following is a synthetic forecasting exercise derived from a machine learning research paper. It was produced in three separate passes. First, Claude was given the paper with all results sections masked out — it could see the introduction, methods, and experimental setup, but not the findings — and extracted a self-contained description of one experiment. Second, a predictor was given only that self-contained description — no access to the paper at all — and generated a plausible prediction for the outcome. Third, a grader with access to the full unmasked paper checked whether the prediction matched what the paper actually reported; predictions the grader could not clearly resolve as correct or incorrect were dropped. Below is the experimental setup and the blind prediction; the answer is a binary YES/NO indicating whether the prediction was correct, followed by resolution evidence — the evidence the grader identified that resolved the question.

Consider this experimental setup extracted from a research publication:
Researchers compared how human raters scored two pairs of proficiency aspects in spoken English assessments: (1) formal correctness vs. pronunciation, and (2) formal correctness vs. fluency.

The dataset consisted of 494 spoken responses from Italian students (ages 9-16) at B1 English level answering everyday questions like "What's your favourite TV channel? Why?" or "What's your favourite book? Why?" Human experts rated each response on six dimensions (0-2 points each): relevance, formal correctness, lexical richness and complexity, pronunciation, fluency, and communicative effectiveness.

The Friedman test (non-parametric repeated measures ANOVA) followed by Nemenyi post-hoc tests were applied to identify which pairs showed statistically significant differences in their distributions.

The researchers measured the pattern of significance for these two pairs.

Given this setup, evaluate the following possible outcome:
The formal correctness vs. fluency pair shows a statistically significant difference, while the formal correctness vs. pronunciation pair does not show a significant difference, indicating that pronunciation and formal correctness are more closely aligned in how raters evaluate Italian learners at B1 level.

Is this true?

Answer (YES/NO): YES